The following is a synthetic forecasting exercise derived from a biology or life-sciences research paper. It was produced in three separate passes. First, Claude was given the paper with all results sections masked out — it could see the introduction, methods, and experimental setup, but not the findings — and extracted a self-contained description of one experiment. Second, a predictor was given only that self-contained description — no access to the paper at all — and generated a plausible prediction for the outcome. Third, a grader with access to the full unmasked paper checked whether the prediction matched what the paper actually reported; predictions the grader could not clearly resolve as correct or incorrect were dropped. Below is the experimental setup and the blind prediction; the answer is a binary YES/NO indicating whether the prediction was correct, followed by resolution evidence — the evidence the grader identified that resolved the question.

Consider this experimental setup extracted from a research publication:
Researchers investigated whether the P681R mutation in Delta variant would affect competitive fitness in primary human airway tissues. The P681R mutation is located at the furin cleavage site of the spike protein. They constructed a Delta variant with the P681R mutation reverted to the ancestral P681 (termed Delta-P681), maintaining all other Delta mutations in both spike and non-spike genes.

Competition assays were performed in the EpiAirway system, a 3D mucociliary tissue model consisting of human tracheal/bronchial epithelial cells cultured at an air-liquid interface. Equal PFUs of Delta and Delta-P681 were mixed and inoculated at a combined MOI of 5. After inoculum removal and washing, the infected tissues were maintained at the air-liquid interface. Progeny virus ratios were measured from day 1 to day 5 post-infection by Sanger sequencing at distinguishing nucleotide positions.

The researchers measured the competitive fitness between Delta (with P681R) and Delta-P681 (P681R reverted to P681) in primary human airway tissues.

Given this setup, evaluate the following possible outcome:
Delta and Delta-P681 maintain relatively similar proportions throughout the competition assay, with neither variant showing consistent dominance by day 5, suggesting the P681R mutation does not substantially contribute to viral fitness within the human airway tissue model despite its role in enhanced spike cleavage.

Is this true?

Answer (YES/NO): NO